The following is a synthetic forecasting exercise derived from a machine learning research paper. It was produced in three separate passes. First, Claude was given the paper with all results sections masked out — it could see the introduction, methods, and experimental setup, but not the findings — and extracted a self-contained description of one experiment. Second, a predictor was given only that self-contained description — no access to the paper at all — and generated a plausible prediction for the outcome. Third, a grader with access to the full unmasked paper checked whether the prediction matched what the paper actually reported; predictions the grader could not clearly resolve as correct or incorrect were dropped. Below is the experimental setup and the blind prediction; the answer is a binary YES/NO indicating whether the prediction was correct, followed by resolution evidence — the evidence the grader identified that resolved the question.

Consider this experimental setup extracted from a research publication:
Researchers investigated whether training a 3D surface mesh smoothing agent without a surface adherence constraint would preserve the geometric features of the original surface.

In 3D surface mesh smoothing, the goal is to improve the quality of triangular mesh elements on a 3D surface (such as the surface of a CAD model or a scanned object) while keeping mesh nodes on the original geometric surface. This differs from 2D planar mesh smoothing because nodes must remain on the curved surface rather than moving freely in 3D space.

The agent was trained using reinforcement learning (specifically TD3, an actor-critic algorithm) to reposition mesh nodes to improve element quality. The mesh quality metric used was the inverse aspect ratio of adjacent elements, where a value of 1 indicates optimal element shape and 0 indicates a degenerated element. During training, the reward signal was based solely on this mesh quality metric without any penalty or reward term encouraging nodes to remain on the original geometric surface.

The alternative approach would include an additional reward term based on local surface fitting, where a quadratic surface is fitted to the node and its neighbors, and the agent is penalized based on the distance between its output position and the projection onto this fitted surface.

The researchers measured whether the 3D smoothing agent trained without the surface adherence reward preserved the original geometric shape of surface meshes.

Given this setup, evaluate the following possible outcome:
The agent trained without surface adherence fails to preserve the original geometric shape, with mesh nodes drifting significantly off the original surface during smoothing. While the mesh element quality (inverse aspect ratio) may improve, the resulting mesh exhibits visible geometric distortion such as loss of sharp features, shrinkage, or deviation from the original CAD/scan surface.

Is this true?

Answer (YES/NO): YES